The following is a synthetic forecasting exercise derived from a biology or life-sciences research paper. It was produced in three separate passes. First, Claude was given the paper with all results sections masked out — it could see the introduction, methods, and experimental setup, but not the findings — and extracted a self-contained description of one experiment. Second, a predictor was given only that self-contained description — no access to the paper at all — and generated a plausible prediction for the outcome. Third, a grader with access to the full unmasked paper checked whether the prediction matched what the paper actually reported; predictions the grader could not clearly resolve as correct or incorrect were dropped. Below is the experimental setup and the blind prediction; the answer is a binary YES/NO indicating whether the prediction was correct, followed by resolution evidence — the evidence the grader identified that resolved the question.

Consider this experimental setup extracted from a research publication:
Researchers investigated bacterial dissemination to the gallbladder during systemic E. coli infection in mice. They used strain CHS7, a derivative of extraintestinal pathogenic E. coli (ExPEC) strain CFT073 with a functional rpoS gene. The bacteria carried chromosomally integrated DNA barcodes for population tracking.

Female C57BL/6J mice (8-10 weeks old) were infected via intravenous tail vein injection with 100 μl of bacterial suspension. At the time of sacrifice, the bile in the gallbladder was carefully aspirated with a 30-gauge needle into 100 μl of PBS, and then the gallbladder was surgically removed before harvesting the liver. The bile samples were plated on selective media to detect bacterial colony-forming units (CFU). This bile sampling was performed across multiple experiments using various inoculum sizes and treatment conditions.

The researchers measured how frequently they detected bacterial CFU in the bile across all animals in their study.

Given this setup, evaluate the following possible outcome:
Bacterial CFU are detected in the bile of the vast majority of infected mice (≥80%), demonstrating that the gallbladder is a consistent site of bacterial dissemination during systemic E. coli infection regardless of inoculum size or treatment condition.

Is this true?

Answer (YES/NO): NO